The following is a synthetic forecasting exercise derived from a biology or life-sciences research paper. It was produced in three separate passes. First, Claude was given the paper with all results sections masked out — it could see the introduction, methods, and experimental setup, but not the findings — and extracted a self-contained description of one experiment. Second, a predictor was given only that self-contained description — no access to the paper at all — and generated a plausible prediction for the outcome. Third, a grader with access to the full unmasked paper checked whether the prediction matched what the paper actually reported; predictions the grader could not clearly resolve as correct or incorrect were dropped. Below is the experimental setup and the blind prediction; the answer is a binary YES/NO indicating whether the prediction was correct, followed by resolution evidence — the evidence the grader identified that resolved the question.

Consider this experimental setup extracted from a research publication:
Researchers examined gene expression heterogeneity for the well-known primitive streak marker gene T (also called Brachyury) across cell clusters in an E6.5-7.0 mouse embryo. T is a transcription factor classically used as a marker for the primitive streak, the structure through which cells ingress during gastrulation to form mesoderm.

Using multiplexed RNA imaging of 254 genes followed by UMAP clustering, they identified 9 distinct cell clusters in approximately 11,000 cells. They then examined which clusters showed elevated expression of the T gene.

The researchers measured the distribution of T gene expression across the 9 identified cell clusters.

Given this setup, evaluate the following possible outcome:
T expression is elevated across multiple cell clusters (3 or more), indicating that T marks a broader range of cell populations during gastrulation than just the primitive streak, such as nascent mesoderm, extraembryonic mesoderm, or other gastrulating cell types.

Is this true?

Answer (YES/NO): YES